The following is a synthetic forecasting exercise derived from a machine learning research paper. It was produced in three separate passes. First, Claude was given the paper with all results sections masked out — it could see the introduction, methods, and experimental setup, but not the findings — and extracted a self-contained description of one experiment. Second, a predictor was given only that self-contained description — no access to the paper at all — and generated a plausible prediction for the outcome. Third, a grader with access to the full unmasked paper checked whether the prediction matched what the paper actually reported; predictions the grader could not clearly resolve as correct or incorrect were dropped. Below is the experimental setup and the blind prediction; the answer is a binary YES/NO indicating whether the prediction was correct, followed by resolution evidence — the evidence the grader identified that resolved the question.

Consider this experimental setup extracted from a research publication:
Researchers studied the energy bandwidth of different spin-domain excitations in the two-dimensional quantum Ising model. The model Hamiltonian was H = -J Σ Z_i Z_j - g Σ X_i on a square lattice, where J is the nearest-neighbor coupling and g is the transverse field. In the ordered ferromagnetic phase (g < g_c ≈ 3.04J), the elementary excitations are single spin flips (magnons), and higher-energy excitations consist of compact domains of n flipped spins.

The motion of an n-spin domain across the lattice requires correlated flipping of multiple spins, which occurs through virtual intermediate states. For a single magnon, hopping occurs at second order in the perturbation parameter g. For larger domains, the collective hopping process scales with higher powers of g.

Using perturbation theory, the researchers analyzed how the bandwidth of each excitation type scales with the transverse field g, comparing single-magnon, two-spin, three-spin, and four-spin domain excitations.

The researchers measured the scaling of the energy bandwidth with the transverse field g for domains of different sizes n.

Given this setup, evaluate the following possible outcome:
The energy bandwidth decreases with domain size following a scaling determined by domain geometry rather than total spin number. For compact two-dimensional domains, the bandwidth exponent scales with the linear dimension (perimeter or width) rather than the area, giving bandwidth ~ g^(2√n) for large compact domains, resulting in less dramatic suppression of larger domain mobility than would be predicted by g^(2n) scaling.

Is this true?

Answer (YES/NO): NO